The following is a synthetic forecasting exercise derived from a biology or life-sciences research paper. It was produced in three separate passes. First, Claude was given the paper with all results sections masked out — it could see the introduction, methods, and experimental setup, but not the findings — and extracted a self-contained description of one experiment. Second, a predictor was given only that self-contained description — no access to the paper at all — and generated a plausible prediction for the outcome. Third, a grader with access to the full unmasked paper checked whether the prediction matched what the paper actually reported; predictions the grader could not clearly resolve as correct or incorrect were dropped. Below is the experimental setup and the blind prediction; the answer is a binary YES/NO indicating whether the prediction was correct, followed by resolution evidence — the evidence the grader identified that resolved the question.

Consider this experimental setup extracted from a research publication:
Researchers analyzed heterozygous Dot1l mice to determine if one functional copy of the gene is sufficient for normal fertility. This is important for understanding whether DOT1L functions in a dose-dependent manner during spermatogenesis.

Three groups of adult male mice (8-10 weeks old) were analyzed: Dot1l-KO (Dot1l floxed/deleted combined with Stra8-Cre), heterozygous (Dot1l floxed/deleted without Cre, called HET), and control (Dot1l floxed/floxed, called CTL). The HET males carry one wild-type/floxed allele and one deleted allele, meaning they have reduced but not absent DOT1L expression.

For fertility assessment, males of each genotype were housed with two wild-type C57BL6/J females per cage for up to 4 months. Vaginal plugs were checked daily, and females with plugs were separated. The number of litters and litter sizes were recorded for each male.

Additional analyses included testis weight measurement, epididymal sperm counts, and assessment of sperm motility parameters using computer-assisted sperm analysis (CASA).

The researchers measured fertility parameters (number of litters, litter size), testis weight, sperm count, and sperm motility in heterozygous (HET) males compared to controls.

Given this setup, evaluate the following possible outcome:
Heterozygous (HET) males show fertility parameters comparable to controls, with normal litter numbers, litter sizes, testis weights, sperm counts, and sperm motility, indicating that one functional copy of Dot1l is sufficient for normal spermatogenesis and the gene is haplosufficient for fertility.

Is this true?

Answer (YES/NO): YES